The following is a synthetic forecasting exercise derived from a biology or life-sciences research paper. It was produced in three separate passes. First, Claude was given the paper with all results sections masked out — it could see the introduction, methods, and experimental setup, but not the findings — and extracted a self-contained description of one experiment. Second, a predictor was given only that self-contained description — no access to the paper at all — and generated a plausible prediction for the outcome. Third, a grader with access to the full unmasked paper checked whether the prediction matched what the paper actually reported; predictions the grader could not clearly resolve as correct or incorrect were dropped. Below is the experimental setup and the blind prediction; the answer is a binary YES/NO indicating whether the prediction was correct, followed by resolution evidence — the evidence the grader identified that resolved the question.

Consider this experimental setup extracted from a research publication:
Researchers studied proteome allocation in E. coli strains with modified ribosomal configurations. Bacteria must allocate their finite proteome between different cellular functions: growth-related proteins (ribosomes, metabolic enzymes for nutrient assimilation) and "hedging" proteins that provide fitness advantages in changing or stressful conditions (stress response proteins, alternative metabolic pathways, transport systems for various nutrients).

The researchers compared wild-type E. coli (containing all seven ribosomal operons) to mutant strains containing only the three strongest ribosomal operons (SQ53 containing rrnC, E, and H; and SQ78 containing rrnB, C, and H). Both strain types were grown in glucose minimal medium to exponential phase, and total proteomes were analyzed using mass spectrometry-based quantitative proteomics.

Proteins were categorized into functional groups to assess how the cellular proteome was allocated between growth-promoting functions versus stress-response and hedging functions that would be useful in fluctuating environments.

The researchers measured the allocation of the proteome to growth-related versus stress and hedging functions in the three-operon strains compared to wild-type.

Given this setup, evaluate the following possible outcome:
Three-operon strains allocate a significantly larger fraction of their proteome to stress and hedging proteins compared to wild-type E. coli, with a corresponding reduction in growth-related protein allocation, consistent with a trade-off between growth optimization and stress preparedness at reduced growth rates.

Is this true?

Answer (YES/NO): NO